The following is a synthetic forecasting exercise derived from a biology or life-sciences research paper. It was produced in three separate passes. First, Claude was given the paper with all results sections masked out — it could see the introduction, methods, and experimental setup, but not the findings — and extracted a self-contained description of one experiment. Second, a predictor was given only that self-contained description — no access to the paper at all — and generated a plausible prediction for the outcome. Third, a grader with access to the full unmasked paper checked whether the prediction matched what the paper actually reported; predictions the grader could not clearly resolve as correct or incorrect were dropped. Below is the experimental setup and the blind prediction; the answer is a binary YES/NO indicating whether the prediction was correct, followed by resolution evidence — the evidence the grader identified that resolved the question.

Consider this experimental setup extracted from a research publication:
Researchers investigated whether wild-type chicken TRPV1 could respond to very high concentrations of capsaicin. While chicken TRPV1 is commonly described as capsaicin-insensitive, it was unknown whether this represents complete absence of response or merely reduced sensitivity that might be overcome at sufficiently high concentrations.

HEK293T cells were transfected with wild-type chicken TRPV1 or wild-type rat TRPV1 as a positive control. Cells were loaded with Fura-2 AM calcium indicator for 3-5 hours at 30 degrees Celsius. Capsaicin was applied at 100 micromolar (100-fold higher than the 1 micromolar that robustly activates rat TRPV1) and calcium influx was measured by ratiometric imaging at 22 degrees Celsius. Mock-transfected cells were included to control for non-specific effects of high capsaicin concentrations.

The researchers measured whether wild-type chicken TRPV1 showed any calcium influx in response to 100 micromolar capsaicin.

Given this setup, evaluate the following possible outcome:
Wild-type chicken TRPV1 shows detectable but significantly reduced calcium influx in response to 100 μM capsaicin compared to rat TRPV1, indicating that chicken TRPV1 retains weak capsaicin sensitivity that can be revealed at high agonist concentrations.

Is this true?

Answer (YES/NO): YES